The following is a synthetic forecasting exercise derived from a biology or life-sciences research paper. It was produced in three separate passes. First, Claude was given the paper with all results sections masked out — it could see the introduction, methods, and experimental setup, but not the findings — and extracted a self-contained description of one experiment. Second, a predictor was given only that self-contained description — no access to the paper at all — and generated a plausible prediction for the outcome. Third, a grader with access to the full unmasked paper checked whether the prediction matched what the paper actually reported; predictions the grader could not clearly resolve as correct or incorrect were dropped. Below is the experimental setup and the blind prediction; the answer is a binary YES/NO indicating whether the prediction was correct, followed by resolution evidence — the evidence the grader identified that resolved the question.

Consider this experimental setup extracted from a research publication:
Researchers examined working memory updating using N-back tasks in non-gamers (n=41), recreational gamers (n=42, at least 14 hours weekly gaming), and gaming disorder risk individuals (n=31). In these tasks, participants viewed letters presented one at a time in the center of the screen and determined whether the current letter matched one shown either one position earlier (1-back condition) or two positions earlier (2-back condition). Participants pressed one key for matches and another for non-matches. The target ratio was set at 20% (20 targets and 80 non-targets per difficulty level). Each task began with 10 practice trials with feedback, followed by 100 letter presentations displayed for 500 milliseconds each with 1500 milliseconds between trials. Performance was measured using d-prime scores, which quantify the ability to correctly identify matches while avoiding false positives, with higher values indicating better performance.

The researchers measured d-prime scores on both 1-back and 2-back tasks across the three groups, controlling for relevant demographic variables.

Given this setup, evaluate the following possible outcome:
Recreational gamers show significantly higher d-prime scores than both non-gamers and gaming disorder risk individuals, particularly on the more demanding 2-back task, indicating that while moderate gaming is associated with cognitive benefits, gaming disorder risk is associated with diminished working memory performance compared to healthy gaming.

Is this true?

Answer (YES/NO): NO